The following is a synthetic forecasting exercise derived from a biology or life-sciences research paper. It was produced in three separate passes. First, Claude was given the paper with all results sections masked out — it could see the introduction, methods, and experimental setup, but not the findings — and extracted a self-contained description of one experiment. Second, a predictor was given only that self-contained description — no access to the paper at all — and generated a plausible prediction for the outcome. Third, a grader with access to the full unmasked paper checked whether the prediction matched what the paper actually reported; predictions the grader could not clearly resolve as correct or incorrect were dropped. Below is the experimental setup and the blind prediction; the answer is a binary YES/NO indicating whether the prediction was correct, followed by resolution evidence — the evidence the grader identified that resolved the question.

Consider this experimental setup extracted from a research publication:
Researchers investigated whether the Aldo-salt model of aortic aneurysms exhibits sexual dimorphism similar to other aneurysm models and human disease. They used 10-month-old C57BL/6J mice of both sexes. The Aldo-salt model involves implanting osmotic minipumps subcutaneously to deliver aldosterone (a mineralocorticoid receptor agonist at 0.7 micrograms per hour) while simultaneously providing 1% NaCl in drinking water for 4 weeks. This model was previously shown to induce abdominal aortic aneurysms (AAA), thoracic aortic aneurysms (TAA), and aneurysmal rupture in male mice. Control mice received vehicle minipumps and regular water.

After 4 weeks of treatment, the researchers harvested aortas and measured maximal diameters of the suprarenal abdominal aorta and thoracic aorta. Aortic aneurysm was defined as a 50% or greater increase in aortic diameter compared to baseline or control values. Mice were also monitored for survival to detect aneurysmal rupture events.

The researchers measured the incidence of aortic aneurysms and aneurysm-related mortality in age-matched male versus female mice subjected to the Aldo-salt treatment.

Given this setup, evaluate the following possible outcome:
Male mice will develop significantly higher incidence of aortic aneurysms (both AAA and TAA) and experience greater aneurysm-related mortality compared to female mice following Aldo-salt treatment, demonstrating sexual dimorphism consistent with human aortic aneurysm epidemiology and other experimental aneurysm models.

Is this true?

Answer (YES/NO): YES